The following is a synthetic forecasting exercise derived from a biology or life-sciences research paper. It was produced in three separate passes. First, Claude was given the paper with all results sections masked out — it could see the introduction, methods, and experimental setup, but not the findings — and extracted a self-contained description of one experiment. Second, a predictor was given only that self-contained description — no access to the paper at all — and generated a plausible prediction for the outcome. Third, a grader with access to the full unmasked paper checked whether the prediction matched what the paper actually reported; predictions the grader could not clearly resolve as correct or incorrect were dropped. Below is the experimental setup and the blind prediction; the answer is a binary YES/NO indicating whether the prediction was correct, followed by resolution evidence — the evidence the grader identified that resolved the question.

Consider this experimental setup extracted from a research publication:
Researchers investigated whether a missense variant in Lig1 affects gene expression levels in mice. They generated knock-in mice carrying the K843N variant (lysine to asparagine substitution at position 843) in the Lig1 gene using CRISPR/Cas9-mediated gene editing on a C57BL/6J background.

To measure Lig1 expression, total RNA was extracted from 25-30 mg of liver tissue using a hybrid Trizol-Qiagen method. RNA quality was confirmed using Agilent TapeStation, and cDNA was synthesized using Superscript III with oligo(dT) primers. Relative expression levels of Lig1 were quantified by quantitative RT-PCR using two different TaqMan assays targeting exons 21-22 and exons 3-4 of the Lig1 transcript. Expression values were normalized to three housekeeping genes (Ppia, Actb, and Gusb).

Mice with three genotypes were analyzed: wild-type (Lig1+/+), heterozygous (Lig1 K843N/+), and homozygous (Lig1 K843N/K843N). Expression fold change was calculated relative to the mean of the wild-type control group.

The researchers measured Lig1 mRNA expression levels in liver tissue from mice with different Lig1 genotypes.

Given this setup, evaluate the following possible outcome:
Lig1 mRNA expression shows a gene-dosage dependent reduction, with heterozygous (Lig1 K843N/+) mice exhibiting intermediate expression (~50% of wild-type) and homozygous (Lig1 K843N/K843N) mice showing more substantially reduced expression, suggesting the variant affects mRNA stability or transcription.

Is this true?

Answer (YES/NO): NO